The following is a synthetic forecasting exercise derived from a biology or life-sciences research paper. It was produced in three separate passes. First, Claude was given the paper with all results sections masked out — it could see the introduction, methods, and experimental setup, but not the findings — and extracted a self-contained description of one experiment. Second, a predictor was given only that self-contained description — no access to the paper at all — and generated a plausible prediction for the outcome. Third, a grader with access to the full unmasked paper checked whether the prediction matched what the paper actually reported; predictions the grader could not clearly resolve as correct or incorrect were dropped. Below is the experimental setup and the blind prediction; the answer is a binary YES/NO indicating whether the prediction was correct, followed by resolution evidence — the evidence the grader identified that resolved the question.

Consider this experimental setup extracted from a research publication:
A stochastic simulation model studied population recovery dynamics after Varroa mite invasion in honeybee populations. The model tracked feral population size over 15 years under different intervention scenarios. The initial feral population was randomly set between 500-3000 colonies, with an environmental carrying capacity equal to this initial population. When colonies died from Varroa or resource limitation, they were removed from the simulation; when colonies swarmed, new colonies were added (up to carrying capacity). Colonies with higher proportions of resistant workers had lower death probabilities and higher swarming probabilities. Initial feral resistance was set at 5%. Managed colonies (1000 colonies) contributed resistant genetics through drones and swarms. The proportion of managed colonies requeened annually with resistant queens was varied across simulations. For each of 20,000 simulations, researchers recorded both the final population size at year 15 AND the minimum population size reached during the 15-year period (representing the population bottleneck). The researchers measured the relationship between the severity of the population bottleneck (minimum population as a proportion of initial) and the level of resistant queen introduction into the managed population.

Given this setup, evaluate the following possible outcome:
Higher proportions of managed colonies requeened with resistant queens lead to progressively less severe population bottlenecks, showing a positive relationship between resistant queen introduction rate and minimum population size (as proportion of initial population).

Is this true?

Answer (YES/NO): NO